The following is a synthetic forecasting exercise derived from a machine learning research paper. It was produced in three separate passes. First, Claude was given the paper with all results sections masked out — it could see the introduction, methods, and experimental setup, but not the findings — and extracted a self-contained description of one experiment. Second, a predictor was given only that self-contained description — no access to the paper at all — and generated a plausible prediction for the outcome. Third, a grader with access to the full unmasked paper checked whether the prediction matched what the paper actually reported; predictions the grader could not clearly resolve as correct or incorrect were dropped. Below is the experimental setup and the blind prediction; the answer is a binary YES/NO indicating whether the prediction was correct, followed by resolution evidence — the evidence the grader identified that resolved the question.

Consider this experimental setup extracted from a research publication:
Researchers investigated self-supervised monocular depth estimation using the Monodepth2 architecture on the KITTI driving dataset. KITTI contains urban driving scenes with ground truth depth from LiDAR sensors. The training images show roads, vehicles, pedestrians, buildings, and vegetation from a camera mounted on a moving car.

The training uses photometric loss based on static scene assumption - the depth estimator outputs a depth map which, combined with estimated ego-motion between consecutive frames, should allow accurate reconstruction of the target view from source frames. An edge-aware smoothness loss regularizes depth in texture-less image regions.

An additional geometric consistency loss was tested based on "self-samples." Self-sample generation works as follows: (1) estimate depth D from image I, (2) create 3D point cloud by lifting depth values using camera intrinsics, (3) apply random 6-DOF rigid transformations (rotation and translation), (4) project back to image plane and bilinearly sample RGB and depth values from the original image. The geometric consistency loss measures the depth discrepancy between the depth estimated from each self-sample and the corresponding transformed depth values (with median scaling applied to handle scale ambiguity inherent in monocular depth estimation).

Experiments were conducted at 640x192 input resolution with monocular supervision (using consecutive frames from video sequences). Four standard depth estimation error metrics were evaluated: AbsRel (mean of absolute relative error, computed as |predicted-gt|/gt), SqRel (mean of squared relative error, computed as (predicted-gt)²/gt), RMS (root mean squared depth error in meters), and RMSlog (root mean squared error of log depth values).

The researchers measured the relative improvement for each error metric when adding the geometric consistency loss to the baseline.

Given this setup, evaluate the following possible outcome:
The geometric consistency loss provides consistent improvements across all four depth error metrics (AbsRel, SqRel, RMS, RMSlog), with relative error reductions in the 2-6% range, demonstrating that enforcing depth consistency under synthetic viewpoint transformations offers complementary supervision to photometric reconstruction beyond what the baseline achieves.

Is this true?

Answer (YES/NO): NO